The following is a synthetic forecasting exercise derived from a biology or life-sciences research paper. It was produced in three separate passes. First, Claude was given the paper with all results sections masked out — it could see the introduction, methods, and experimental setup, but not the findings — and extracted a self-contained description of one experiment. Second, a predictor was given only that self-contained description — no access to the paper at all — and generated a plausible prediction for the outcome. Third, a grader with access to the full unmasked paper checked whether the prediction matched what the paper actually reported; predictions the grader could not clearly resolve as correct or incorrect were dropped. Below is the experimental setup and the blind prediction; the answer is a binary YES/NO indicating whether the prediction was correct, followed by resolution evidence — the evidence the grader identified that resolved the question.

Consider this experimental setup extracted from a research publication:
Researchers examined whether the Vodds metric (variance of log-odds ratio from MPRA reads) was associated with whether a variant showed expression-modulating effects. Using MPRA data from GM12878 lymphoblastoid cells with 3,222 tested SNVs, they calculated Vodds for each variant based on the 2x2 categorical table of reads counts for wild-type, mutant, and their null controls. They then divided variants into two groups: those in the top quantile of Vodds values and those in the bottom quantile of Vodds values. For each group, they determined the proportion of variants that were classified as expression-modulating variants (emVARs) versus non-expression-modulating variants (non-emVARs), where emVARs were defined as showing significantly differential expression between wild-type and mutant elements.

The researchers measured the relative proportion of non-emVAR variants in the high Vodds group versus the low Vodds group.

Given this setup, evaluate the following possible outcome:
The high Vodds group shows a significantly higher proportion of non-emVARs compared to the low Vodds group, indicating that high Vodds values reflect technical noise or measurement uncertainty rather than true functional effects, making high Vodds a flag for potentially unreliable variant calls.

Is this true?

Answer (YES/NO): YES